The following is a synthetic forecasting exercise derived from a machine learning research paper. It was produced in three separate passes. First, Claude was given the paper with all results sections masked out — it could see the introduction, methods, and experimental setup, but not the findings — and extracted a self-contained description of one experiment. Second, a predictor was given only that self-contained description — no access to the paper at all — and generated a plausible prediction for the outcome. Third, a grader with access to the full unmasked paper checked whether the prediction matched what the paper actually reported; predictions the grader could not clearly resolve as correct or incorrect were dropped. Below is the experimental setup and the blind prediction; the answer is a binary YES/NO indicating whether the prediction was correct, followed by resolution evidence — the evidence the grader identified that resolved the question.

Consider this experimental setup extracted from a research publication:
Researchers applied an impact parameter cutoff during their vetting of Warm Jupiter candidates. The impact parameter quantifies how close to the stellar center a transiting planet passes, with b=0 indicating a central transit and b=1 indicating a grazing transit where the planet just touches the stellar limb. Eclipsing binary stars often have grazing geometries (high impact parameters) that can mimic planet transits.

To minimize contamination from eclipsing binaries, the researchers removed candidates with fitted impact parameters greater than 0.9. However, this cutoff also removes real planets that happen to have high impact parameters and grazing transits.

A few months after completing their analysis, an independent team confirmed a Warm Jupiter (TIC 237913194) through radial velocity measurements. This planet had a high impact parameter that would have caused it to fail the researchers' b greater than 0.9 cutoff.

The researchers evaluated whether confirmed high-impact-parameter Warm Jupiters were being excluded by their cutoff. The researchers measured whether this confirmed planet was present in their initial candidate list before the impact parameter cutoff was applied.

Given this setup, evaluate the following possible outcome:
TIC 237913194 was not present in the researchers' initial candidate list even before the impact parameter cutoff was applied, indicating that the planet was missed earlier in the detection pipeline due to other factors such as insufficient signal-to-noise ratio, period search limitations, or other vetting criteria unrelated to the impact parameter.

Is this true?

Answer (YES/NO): NO